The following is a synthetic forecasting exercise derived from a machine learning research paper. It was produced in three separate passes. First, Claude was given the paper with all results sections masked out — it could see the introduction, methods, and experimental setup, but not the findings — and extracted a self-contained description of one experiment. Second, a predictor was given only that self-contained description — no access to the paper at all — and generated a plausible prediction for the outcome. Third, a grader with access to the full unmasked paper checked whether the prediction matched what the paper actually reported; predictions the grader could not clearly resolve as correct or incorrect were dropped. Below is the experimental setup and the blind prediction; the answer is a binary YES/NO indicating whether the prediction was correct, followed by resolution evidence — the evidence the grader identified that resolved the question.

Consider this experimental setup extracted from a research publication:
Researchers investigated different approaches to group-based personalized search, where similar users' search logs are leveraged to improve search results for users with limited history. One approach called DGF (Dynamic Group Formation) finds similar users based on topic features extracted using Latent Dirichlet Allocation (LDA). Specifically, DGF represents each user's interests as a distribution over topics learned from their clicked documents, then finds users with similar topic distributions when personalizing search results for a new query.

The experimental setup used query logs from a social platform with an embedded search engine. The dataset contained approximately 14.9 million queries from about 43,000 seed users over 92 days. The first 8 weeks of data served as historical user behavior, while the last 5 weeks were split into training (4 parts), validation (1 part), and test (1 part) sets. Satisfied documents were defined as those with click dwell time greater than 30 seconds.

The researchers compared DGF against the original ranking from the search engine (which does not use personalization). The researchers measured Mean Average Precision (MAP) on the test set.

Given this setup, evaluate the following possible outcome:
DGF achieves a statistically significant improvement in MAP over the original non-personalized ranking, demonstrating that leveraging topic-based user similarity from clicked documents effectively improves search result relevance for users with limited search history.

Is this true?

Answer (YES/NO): NO